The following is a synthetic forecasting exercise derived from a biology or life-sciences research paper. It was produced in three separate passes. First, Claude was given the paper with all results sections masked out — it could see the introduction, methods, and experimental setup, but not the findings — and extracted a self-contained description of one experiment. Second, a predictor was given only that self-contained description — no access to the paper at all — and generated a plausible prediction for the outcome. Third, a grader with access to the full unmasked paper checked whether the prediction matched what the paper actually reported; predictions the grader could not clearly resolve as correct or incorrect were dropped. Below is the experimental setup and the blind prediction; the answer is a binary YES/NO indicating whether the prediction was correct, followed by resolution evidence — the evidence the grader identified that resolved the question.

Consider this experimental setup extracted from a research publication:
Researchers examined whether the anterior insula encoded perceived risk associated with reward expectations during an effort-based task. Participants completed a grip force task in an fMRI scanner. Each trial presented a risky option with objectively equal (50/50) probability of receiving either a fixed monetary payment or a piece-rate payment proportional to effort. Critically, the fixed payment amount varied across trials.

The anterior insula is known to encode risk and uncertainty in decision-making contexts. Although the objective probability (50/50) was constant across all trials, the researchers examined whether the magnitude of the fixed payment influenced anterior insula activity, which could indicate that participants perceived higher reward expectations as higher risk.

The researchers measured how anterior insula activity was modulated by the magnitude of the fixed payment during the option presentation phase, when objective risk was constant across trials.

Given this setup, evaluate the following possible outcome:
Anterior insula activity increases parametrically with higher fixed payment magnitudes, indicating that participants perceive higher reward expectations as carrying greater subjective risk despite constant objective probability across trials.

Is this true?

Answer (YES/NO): YES